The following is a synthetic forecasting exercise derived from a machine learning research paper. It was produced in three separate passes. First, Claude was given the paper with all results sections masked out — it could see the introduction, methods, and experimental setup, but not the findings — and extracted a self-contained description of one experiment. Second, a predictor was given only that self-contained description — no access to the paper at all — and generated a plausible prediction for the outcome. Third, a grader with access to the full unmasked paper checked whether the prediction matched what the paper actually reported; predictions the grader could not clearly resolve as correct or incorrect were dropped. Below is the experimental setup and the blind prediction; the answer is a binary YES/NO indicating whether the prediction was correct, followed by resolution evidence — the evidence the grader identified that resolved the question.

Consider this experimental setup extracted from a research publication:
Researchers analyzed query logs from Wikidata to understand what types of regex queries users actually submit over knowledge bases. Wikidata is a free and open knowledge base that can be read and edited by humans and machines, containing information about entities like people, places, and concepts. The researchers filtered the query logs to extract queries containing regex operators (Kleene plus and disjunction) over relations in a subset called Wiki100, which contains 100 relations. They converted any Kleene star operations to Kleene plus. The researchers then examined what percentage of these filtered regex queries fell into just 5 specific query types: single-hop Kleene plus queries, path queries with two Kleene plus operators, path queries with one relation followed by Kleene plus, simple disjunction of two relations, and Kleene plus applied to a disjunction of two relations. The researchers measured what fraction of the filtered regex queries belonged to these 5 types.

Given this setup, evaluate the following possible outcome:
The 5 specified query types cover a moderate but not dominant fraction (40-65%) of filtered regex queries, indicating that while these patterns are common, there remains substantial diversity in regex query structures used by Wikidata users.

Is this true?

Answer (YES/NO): NO